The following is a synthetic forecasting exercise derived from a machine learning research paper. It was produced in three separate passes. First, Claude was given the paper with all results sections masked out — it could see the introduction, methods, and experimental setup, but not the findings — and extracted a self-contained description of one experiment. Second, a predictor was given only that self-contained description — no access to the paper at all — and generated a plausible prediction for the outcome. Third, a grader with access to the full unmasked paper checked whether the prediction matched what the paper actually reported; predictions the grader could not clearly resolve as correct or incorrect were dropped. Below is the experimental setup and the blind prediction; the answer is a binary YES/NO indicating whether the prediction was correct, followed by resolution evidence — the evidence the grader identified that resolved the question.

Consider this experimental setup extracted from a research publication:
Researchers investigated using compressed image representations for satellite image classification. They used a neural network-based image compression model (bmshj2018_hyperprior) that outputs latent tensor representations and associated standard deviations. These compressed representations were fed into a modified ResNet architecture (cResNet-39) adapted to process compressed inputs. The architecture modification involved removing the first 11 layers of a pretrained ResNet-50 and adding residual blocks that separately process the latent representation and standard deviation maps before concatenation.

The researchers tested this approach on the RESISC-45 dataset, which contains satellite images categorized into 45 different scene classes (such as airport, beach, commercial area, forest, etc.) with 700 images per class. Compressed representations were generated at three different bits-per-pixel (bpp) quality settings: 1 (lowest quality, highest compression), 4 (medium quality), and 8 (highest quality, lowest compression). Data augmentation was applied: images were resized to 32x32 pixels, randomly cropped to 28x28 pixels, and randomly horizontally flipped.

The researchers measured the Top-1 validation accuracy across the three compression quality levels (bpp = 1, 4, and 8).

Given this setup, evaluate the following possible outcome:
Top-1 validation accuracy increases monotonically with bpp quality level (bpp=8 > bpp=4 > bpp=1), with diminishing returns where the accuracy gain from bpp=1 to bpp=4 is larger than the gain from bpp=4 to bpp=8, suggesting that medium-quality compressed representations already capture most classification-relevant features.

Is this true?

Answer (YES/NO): YES